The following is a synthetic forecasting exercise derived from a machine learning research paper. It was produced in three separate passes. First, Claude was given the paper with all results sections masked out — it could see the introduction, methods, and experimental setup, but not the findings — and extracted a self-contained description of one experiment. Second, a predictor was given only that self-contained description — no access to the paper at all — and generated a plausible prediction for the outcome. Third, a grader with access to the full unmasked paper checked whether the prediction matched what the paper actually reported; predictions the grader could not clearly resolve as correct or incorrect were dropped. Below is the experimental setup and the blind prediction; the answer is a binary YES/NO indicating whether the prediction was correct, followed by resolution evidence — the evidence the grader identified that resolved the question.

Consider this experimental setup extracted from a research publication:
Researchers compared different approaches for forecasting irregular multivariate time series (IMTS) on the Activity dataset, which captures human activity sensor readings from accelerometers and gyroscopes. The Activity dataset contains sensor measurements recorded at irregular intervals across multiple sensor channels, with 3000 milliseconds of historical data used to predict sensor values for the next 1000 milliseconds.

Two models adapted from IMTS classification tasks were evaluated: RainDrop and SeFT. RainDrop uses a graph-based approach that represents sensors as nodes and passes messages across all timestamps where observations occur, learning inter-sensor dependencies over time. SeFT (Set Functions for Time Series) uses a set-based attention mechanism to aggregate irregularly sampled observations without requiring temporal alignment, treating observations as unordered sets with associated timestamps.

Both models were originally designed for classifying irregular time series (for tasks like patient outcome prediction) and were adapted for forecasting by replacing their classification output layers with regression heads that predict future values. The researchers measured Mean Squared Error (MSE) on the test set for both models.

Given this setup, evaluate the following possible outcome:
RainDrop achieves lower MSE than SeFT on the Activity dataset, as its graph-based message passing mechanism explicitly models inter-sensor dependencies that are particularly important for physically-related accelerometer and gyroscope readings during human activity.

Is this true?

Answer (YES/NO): NO